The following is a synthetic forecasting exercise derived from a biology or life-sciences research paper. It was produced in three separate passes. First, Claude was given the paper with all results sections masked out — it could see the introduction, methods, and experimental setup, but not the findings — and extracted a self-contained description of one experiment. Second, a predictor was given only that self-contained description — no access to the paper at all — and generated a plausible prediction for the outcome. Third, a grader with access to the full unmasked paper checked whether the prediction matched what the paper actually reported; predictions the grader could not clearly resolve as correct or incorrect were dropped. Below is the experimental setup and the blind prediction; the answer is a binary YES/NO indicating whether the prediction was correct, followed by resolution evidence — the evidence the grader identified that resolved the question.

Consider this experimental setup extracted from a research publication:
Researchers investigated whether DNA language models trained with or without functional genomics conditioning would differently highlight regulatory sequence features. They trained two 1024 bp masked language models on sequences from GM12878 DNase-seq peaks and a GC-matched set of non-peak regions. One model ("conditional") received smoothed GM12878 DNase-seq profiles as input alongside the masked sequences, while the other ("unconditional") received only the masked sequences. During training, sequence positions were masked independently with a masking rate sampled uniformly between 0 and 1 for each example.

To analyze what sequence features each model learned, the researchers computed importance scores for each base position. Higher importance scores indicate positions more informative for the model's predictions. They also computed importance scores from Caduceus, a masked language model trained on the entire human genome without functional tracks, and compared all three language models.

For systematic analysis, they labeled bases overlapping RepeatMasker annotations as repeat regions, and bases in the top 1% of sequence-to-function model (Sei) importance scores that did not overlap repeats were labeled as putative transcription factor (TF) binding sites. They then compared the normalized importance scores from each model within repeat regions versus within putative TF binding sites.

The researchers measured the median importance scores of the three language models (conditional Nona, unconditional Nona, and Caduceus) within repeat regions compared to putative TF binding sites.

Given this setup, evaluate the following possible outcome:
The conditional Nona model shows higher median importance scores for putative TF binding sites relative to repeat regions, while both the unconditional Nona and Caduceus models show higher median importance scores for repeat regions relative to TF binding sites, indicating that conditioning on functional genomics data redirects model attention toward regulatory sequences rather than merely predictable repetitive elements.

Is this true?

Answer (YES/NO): NO